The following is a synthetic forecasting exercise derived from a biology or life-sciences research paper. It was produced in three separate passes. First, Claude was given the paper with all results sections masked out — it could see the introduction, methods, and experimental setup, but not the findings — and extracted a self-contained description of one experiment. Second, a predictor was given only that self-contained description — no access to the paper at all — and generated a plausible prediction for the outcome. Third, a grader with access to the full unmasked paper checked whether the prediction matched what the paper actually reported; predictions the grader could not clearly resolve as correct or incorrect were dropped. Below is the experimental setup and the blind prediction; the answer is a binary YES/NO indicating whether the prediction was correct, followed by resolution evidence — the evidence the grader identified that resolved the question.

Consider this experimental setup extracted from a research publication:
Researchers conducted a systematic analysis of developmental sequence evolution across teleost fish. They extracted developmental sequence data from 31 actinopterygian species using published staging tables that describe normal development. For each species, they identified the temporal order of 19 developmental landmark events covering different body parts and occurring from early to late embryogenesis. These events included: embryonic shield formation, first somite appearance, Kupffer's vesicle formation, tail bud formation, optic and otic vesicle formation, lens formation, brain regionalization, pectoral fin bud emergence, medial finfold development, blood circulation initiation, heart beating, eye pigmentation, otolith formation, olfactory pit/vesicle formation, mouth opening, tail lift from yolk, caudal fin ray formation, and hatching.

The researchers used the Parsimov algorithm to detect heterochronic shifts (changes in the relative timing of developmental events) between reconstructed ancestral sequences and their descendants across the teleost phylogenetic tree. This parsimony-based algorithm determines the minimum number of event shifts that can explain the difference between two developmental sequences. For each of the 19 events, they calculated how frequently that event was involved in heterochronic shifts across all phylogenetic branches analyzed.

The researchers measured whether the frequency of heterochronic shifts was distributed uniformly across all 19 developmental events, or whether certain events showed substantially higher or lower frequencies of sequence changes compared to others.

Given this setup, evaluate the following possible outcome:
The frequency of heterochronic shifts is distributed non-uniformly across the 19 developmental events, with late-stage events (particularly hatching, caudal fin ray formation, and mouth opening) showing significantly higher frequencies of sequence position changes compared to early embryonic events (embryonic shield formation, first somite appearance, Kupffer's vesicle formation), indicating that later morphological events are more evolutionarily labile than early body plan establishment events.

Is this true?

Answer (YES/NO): NO